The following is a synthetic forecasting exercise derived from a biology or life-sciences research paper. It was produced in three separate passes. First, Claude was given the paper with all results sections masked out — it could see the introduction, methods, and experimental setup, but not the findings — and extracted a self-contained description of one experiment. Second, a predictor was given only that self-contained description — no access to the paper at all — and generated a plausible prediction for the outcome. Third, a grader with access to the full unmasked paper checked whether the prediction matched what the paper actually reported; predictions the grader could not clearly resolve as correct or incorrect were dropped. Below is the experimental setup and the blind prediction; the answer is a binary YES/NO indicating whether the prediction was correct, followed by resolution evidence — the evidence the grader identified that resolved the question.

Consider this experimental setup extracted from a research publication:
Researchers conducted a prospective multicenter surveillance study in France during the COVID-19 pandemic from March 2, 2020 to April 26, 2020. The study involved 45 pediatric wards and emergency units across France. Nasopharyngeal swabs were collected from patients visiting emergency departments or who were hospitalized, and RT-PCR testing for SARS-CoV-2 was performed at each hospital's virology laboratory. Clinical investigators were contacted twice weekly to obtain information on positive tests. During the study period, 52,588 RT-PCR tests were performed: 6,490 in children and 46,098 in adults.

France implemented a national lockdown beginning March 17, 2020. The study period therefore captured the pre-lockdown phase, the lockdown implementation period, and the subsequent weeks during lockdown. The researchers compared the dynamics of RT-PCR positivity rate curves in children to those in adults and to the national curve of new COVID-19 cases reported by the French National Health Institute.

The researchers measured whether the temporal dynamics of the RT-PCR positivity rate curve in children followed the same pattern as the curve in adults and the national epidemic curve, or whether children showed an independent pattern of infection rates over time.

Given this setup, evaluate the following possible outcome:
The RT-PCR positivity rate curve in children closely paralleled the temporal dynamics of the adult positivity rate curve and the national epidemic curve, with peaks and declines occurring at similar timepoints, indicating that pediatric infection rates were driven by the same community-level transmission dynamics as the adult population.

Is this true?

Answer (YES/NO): YES